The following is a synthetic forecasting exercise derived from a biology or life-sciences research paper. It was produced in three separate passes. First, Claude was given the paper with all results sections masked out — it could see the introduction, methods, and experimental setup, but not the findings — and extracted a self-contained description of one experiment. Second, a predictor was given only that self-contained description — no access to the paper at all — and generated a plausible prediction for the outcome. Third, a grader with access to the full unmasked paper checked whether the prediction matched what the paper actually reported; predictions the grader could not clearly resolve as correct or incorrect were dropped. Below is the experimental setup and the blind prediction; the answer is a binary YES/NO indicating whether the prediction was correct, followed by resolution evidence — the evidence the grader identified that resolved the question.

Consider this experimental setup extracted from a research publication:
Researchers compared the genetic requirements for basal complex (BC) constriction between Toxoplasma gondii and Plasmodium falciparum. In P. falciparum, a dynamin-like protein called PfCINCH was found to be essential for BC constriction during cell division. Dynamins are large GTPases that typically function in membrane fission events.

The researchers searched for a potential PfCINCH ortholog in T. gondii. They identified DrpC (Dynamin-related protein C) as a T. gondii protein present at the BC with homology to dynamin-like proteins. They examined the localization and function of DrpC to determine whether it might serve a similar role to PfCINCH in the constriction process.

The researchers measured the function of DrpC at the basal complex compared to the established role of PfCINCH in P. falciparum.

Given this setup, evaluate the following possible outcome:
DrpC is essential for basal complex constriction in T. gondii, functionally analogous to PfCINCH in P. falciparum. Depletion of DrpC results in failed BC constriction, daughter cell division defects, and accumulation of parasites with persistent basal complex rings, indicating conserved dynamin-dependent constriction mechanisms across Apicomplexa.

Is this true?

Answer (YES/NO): NO